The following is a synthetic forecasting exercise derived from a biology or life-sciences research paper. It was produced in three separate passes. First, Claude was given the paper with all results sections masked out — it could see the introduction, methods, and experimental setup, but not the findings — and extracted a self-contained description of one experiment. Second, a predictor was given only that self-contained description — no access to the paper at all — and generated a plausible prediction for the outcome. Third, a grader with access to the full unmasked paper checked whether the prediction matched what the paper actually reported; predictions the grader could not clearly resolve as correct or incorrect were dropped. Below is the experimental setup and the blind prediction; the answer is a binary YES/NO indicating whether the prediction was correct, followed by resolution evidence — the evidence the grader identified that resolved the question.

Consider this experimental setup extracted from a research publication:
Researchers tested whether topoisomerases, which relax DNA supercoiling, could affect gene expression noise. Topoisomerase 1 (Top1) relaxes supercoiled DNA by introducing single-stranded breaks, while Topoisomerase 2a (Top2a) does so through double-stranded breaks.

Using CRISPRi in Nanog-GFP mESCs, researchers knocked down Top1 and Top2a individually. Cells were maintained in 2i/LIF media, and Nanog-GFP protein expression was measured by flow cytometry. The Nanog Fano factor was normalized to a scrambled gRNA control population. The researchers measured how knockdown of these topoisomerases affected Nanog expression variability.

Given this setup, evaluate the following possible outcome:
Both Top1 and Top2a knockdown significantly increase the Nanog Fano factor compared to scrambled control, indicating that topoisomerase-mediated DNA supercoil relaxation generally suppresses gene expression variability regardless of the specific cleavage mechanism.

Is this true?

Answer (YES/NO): YES